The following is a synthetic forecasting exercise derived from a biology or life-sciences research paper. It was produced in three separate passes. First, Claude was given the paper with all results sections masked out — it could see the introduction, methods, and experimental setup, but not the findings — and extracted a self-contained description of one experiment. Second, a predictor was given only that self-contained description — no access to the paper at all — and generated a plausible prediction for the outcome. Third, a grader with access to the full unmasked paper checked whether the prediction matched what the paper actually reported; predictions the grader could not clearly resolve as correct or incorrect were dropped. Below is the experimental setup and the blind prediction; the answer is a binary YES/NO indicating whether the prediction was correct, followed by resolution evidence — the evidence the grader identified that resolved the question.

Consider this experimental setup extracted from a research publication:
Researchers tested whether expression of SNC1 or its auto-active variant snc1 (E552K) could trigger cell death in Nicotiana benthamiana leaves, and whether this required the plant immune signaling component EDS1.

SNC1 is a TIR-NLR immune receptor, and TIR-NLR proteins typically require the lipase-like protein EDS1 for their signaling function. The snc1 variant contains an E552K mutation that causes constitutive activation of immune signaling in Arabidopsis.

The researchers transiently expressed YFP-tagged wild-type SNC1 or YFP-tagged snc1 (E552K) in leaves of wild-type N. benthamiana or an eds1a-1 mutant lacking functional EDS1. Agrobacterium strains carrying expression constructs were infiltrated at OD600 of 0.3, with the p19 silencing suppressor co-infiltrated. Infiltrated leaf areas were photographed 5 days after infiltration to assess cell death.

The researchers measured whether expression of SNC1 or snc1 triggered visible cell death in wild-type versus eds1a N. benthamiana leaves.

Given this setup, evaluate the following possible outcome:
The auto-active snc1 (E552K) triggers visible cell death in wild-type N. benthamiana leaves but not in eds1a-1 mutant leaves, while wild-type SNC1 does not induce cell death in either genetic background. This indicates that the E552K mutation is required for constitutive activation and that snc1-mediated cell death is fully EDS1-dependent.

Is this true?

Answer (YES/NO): NO